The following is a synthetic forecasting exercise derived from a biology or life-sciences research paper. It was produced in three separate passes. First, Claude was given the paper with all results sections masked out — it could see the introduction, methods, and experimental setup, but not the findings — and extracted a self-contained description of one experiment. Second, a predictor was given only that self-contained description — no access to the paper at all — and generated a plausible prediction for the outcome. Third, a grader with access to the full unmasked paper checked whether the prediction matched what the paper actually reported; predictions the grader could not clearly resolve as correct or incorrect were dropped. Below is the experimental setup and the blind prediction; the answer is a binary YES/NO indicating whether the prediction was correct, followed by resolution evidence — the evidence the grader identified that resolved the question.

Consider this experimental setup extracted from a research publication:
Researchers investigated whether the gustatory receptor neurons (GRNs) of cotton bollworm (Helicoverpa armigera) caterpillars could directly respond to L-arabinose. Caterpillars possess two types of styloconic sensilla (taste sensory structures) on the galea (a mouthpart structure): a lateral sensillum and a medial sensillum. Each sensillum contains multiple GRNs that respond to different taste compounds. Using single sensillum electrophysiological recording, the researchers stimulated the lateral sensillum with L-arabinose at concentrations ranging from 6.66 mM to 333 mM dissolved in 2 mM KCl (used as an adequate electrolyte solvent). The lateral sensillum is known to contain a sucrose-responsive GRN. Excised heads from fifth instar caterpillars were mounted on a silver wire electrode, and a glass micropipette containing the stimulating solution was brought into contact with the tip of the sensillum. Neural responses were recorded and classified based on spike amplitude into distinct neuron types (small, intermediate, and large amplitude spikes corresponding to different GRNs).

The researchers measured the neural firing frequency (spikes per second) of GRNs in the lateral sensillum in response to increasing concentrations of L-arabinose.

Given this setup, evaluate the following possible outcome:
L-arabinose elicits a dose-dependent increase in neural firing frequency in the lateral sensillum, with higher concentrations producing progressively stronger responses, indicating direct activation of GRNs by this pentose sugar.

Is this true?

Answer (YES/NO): NO